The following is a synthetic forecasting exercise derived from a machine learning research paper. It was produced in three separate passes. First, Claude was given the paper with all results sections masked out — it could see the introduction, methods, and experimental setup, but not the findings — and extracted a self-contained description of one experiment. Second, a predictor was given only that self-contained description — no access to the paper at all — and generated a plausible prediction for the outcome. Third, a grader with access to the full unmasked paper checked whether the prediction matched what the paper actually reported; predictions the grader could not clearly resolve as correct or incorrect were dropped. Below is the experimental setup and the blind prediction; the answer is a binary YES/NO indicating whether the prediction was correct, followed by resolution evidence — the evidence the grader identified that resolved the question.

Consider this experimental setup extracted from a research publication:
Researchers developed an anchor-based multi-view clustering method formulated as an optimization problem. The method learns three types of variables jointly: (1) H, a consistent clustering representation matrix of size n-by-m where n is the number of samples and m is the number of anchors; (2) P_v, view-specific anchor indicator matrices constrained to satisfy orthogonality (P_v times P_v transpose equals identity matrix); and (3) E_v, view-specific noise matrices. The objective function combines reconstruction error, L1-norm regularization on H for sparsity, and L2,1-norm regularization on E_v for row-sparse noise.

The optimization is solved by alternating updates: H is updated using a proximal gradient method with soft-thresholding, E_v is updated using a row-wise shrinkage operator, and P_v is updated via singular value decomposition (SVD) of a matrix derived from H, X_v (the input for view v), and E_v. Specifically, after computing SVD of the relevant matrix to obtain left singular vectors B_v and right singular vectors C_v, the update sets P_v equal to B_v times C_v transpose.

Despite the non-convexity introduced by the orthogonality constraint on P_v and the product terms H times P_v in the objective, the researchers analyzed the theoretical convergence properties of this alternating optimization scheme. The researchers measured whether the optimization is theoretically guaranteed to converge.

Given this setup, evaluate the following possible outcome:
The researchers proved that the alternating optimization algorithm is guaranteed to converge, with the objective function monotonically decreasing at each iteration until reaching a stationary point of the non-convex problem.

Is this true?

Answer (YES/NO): NO